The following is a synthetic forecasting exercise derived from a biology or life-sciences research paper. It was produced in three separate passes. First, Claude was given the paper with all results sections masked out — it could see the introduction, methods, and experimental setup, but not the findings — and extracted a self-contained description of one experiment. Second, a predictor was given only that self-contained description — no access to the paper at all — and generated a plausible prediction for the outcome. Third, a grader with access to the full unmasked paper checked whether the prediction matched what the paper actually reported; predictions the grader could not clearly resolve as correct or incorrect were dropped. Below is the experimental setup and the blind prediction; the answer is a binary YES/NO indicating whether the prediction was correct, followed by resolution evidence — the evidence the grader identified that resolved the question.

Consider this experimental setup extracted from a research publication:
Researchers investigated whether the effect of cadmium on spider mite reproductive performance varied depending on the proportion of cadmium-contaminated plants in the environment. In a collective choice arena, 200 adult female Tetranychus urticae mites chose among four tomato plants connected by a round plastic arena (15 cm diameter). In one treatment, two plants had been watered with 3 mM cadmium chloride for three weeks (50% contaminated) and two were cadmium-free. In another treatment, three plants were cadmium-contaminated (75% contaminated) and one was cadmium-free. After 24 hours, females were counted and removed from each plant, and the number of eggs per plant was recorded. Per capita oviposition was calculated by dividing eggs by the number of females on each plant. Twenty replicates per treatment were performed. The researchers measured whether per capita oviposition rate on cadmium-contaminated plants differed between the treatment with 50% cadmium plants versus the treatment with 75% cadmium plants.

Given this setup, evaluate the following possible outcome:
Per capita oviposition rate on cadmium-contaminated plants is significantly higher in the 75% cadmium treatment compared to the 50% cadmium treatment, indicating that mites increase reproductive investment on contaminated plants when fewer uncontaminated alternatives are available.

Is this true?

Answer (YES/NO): NO